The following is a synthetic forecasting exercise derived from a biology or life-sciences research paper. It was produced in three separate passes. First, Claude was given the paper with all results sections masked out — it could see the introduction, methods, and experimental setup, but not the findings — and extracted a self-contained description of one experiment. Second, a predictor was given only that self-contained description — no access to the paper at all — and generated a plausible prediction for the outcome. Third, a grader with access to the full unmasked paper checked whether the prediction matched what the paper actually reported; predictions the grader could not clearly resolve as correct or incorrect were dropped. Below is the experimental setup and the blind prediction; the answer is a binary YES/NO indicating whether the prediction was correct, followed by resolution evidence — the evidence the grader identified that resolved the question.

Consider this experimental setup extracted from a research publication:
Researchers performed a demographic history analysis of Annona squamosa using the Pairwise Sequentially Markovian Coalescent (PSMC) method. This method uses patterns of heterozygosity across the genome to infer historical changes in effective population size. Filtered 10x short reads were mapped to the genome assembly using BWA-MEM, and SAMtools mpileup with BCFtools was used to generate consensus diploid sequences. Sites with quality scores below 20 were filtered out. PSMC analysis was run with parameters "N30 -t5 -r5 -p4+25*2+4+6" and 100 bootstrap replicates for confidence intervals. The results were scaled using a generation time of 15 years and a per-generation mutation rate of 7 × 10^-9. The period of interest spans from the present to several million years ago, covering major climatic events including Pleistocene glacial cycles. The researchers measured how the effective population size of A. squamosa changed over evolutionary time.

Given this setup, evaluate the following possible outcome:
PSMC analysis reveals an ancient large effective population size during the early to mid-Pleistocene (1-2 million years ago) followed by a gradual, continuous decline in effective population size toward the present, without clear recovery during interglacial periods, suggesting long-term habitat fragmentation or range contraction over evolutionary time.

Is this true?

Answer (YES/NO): YES